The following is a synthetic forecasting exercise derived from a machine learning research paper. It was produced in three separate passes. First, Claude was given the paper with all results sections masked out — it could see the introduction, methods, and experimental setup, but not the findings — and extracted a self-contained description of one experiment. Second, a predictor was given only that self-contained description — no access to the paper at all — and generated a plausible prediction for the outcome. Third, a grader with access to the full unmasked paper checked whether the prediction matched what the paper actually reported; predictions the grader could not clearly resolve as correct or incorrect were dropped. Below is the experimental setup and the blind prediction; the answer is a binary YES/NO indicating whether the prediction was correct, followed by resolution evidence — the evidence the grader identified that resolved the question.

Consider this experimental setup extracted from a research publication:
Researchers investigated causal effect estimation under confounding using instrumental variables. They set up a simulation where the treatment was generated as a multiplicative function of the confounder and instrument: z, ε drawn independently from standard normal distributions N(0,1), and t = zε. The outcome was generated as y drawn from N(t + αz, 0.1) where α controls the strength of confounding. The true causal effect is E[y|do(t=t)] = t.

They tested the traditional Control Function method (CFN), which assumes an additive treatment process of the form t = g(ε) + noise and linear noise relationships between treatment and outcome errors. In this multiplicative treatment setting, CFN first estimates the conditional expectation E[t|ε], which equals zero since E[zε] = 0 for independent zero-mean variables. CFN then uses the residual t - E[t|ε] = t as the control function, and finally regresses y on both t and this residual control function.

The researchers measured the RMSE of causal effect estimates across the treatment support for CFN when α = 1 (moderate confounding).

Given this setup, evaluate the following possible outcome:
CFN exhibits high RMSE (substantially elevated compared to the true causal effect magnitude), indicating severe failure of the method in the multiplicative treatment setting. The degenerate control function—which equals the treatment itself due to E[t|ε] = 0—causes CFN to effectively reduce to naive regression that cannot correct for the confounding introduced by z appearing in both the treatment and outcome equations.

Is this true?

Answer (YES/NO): YES